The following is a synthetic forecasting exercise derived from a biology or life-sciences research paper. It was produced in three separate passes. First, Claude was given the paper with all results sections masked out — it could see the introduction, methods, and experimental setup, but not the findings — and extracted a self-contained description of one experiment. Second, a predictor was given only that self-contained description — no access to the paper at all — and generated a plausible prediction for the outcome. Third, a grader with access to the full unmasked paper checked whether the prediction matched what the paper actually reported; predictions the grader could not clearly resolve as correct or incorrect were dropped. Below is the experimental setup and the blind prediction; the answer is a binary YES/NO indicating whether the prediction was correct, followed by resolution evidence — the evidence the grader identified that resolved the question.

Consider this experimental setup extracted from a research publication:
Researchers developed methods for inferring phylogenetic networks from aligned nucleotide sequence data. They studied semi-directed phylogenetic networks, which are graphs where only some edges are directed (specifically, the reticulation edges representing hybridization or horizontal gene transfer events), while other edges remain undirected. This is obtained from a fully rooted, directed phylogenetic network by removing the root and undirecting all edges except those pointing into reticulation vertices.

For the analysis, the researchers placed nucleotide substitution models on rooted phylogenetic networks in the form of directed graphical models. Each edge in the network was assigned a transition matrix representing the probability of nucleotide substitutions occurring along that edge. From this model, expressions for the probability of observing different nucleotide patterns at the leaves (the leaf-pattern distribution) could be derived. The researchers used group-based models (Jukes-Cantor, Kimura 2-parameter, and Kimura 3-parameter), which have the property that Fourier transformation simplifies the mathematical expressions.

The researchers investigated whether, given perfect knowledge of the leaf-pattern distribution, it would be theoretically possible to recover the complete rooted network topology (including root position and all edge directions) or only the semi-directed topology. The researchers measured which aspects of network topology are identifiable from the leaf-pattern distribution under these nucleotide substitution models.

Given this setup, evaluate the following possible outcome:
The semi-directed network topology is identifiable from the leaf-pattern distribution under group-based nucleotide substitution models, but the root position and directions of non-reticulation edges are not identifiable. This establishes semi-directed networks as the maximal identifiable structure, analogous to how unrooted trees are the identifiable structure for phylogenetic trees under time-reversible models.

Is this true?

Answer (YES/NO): YES